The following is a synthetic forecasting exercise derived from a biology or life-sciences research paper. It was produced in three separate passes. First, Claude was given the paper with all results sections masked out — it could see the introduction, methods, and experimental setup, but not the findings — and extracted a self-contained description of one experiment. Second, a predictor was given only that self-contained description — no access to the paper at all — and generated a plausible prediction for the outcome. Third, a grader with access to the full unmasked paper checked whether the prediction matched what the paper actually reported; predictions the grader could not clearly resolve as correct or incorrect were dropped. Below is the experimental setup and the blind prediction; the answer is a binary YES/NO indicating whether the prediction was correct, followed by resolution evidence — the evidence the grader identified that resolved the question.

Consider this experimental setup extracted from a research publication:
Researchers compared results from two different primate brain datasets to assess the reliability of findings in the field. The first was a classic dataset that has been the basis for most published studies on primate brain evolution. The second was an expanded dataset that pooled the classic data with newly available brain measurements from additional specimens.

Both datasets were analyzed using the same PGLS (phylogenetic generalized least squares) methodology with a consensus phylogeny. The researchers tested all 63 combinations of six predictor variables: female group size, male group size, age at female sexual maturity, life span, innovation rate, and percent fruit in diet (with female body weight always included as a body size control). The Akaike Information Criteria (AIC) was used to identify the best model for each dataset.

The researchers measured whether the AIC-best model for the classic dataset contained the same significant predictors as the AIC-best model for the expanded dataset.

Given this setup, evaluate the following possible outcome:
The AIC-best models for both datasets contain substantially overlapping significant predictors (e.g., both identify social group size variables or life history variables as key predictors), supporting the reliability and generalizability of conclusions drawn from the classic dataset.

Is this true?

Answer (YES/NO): NO